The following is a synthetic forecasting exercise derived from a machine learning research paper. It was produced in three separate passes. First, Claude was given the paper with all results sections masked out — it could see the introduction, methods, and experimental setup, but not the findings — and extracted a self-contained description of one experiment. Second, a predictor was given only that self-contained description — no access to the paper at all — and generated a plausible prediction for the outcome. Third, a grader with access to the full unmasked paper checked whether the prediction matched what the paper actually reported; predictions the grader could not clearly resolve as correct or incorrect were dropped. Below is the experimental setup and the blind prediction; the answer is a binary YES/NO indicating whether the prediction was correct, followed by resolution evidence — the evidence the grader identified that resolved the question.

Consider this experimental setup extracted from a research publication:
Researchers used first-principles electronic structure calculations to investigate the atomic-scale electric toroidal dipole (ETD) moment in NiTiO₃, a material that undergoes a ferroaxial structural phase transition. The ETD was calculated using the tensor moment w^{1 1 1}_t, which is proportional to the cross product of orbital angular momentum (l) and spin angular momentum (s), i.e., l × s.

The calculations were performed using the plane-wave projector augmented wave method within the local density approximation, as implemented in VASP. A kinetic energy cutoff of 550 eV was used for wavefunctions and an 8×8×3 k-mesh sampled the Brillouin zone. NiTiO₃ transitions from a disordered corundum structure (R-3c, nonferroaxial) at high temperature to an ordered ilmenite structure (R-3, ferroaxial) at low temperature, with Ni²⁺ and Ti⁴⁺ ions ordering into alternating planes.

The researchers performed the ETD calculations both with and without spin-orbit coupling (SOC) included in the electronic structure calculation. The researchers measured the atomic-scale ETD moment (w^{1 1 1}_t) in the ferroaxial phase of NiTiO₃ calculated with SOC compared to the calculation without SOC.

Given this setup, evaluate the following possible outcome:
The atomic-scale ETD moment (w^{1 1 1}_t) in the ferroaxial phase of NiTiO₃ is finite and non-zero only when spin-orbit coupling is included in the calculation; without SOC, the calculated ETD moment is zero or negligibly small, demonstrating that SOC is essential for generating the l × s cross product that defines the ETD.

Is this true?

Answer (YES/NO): YES